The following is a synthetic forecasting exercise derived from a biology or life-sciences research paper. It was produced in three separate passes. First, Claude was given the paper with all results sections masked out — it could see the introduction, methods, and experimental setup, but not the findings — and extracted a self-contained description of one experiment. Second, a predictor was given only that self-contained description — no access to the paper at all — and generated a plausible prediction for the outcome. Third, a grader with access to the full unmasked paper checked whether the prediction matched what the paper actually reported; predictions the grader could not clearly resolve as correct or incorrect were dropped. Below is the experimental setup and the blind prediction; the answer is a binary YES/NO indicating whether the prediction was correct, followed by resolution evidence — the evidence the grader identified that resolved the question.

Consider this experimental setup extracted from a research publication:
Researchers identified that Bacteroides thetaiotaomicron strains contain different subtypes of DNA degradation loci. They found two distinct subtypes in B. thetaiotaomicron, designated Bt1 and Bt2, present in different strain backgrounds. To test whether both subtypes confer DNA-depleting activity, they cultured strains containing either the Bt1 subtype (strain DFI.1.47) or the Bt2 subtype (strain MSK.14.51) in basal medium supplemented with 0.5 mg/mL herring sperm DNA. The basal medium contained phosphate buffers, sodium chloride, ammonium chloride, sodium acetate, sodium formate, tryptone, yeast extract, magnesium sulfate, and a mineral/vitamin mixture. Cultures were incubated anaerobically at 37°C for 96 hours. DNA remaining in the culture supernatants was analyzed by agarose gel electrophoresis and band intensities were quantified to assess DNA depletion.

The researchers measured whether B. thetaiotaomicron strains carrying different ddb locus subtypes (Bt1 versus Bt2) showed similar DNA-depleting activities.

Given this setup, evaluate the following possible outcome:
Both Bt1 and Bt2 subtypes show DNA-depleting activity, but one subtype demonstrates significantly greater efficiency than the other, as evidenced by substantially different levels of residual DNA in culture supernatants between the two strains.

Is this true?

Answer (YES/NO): YES